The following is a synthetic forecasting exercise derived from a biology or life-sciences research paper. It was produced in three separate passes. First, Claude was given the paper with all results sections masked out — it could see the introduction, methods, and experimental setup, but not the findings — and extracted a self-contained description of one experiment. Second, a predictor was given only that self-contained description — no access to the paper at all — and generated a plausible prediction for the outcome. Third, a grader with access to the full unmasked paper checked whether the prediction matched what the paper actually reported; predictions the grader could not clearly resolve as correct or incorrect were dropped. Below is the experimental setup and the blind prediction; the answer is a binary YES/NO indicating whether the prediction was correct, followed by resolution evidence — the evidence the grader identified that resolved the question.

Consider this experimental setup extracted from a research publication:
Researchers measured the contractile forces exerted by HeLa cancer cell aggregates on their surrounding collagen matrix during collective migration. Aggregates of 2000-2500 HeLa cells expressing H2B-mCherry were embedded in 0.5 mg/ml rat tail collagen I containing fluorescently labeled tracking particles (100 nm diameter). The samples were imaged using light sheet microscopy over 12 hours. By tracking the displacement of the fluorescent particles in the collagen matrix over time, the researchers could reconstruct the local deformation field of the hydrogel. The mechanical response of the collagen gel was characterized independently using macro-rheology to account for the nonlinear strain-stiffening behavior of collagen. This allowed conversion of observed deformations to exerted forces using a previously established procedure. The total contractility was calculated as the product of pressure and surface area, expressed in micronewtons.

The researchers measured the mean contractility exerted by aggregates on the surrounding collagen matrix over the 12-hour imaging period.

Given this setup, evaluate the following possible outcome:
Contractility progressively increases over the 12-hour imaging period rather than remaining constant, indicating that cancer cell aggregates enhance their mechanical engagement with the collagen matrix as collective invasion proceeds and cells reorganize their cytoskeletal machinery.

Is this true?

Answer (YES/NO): NO